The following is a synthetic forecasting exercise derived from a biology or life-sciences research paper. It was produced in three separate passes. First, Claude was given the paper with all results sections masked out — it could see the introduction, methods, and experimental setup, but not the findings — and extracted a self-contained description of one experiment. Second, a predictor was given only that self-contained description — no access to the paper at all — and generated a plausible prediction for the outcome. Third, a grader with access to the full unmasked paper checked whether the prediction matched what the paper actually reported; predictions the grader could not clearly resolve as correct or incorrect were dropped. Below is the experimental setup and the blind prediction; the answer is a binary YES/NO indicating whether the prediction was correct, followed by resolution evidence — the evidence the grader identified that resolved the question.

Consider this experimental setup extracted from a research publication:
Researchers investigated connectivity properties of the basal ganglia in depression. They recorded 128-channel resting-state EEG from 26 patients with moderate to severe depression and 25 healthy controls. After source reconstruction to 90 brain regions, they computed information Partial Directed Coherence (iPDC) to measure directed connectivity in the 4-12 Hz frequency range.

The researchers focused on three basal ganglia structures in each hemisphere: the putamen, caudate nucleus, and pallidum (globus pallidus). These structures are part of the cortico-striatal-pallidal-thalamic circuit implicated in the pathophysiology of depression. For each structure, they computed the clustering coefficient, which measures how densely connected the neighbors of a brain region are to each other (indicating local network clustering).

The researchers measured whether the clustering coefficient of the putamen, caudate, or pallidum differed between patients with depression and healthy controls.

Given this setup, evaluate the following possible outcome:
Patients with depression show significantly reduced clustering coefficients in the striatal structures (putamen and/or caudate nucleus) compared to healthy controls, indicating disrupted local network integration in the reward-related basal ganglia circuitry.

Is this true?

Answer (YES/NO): NO